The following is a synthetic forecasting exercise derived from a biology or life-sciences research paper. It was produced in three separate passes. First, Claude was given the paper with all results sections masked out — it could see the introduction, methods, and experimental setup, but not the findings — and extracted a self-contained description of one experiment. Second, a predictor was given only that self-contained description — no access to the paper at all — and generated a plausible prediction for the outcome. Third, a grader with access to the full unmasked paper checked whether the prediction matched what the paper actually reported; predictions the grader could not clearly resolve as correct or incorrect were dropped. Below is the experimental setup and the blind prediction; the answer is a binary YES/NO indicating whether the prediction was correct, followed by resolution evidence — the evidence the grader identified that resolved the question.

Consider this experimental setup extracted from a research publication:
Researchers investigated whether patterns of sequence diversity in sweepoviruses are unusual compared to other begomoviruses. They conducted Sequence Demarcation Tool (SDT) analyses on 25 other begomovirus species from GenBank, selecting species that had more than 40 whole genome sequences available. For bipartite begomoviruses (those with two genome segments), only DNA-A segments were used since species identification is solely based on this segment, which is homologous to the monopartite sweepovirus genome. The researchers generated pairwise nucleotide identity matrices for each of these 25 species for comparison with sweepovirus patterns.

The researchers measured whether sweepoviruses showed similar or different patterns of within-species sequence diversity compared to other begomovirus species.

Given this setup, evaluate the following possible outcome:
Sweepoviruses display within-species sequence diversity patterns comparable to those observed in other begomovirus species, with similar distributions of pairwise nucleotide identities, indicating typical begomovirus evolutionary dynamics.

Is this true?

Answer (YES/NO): NO